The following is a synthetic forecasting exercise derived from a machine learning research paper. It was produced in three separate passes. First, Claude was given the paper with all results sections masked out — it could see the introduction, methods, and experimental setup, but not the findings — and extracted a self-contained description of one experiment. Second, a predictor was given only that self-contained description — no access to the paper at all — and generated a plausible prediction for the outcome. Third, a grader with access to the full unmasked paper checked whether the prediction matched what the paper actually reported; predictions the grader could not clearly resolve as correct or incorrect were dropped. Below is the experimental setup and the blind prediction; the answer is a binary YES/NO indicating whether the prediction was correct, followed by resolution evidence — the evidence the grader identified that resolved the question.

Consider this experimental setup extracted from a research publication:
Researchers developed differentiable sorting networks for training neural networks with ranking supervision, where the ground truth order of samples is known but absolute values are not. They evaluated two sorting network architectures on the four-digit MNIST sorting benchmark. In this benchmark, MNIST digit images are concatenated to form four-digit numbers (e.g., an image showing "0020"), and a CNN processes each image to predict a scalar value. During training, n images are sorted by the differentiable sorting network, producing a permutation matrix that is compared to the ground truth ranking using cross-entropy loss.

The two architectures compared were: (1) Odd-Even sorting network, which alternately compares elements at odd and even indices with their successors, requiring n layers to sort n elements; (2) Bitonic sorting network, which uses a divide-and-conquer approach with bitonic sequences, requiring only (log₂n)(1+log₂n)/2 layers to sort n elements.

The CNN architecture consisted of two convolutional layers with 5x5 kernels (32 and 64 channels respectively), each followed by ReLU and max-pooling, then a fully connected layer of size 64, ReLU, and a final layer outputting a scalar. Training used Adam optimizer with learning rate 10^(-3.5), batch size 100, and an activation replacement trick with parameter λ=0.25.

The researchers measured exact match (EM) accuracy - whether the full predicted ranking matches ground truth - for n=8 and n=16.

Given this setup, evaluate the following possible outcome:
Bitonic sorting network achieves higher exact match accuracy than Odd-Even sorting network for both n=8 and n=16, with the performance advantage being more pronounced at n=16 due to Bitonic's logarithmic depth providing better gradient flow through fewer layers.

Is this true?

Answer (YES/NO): NO